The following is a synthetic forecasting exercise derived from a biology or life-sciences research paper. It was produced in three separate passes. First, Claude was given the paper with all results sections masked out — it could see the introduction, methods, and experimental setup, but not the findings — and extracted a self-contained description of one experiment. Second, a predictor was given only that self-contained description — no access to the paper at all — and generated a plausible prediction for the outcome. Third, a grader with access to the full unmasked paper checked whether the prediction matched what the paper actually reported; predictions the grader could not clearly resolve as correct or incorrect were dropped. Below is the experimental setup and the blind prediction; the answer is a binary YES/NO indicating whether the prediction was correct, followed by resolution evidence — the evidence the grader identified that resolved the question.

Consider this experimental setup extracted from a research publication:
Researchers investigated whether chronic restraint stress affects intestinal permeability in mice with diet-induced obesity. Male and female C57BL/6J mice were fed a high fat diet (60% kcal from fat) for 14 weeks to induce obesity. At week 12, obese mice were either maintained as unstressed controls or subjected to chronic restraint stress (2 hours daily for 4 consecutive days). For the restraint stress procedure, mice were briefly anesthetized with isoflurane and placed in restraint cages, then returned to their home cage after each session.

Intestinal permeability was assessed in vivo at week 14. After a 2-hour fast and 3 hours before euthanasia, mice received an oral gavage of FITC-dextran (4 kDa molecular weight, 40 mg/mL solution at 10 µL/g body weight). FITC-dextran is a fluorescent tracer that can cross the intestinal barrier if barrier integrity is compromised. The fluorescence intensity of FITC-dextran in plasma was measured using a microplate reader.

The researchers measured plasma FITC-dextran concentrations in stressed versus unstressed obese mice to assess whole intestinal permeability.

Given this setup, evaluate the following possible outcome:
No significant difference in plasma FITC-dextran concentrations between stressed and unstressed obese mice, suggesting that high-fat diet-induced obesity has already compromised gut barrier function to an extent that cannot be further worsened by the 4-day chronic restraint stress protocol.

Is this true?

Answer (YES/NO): YES